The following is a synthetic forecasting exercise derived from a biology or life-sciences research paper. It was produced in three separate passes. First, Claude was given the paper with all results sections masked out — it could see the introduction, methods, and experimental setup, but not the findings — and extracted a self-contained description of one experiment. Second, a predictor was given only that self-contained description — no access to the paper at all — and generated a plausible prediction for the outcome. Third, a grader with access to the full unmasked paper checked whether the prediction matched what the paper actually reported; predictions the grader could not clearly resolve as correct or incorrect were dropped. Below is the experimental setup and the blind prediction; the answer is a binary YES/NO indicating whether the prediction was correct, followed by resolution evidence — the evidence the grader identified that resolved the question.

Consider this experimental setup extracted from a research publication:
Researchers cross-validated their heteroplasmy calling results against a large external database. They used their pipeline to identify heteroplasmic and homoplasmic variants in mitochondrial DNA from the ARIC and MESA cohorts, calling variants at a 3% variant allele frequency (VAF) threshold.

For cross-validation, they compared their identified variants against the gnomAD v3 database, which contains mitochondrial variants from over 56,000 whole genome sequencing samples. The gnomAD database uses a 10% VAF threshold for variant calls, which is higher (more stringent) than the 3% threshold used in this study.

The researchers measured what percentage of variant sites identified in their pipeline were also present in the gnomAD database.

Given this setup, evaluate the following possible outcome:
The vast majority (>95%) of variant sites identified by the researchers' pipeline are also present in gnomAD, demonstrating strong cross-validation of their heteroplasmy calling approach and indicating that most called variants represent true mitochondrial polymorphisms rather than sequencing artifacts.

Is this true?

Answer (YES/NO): YES